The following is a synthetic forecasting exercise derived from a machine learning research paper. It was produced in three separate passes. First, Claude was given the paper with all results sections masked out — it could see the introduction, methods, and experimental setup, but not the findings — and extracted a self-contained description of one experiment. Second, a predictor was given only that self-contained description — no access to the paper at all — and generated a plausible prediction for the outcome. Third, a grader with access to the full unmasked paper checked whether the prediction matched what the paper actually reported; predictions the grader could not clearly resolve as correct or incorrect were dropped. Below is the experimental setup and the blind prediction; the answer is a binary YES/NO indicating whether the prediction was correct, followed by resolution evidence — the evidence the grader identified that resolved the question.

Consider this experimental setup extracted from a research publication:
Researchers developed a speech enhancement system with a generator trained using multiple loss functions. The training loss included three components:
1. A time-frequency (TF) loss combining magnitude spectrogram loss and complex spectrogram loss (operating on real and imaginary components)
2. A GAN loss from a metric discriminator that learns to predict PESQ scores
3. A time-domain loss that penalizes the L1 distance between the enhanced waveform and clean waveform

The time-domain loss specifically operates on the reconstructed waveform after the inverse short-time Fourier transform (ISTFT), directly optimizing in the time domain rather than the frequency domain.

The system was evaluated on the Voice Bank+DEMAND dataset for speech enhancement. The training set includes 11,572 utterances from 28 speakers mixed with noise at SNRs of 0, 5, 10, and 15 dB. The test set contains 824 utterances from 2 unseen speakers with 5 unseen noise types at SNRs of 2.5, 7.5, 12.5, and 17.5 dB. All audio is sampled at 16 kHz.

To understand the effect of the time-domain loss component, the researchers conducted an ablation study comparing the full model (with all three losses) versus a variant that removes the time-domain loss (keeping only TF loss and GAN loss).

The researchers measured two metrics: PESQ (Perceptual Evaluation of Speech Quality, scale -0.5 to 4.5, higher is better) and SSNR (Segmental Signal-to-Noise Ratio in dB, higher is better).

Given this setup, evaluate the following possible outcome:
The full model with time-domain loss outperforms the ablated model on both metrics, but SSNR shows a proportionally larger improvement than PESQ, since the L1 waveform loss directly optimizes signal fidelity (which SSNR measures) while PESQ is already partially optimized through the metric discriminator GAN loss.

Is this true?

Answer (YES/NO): NO